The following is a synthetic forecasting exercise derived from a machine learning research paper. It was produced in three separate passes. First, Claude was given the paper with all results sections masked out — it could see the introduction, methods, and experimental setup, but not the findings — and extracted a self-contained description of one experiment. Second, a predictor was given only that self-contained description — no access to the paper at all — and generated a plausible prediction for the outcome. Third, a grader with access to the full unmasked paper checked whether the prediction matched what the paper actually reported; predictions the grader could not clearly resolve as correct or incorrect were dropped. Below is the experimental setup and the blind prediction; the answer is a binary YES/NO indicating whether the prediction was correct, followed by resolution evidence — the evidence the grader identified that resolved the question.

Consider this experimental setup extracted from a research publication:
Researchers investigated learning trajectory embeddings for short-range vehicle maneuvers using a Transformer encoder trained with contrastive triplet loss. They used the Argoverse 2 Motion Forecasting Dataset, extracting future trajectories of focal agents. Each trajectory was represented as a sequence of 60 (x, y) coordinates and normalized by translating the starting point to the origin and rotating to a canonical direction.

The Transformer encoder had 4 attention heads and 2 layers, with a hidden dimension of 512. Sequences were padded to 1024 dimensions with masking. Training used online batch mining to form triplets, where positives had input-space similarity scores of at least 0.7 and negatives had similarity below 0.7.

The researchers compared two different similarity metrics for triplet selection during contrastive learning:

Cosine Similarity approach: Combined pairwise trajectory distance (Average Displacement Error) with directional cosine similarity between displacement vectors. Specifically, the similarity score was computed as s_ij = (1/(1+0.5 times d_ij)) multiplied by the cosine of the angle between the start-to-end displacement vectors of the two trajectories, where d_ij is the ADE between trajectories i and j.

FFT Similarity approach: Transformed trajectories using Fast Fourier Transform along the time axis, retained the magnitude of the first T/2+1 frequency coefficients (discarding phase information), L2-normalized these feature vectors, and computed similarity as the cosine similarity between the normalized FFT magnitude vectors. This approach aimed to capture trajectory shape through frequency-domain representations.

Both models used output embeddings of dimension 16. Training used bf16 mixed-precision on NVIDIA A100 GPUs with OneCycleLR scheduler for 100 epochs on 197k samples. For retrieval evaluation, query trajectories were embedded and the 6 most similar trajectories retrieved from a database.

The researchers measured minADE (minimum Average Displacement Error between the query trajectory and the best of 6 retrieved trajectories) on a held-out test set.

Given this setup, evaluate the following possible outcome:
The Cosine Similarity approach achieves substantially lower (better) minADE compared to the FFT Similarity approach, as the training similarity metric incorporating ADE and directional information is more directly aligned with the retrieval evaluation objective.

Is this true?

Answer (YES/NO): YES